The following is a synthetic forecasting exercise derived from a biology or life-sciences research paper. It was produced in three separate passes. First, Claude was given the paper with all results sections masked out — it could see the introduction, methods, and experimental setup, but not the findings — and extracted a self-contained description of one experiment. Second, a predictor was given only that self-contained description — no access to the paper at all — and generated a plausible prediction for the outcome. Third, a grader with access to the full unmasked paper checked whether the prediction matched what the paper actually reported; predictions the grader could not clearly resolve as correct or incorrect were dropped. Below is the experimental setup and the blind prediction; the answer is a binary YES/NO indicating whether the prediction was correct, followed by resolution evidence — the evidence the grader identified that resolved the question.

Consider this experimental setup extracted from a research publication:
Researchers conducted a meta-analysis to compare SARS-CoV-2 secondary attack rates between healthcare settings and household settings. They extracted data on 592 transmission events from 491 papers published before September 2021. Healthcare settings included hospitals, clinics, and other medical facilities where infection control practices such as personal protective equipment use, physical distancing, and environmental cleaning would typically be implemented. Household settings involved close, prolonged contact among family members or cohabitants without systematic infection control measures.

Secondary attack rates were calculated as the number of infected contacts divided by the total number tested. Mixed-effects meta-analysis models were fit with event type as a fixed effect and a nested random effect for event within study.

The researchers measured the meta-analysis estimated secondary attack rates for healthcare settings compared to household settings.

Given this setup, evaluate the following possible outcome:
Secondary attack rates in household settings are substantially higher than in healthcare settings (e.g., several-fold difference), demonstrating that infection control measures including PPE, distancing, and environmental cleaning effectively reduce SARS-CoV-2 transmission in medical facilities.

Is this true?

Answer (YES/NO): YES